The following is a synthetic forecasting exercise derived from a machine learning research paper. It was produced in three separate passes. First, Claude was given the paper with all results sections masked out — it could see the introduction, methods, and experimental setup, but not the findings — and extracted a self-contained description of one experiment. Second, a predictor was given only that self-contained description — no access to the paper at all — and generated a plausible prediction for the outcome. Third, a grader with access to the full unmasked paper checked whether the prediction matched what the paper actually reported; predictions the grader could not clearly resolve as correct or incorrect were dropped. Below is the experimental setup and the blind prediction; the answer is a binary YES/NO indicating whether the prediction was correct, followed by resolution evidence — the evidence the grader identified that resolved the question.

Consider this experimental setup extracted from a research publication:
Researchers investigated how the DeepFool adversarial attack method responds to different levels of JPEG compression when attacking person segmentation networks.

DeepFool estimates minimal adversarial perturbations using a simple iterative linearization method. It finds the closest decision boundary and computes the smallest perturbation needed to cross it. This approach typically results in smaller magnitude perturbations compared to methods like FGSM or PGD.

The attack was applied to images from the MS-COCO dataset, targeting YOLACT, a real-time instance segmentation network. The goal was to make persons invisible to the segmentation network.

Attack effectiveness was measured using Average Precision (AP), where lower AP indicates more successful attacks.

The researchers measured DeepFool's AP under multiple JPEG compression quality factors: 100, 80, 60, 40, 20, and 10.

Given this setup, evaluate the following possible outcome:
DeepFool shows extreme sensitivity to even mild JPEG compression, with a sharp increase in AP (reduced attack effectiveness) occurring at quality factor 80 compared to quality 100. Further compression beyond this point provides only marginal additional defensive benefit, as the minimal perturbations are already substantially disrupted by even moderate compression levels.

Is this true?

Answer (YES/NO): NO